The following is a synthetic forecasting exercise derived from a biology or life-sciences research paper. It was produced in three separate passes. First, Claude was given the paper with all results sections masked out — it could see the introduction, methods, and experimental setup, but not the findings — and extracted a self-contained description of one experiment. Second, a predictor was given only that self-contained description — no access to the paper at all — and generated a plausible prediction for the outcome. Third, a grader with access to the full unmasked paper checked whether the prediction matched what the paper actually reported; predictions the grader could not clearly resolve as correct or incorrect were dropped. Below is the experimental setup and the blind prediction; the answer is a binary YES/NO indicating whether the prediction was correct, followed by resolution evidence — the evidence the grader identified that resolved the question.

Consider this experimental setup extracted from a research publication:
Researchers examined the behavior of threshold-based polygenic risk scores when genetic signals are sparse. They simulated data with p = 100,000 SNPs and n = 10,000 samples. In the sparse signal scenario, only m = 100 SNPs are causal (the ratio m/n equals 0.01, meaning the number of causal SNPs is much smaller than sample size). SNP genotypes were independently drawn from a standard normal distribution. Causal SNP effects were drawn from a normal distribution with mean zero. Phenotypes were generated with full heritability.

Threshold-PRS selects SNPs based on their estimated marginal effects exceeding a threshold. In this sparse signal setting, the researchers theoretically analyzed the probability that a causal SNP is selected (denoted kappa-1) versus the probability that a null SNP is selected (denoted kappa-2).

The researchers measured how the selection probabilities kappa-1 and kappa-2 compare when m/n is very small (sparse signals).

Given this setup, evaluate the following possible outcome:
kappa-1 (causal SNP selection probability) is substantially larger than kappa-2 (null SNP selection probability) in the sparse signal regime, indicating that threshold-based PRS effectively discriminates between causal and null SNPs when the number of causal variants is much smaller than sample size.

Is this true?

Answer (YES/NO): YES